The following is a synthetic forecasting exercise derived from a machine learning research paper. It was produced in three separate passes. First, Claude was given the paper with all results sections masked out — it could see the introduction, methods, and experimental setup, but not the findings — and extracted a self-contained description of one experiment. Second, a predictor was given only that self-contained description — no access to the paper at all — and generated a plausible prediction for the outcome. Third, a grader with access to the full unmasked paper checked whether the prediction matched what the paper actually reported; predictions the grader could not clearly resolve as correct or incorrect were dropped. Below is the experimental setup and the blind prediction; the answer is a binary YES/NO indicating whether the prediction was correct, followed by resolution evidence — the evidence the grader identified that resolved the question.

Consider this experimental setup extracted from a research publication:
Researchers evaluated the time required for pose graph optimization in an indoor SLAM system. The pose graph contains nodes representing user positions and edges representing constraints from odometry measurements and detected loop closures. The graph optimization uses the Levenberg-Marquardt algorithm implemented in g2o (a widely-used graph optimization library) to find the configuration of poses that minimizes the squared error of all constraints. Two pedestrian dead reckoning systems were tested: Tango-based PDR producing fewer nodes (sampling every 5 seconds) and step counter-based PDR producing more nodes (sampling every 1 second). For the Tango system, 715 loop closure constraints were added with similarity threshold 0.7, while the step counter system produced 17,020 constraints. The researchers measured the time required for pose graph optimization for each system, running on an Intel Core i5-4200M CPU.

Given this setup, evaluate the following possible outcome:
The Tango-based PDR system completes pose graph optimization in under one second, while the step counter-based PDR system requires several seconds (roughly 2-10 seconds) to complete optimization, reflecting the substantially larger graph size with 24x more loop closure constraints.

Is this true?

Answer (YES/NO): NO